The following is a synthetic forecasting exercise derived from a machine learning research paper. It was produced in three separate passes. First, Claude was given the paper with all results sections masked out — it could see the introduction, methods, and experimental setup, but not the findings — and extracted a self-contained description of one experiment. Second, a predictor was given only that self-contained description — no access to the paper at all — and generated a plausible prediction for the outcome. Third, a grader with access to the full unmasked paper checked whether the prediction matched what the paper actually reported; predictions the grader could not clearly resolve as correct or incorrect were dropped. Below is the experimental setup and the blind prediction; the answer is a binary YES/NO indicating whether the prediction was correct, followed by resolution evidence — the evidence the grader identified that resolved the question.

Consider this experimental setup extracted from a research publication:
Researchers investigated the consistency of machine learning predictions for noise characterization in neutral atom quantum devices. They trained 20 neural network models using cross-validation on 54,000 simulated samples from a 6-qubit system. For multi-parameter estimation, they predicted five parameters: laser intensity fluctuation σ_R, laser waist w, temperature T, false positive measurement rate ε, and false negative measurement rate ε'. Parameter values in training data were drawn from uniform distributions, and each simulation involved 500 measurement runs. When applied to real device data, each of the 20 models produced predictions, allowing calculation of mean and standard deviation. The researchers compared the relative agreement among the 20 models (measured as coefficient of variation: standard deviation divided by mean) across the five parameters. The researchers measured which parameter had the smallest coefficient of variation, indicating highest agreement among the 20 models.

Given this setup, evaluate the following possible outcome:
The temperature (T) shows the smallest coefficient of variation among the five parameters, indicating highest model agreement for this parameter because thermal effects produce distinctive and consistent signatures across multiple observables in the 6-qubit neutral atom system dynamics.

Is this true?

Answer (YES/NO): NO